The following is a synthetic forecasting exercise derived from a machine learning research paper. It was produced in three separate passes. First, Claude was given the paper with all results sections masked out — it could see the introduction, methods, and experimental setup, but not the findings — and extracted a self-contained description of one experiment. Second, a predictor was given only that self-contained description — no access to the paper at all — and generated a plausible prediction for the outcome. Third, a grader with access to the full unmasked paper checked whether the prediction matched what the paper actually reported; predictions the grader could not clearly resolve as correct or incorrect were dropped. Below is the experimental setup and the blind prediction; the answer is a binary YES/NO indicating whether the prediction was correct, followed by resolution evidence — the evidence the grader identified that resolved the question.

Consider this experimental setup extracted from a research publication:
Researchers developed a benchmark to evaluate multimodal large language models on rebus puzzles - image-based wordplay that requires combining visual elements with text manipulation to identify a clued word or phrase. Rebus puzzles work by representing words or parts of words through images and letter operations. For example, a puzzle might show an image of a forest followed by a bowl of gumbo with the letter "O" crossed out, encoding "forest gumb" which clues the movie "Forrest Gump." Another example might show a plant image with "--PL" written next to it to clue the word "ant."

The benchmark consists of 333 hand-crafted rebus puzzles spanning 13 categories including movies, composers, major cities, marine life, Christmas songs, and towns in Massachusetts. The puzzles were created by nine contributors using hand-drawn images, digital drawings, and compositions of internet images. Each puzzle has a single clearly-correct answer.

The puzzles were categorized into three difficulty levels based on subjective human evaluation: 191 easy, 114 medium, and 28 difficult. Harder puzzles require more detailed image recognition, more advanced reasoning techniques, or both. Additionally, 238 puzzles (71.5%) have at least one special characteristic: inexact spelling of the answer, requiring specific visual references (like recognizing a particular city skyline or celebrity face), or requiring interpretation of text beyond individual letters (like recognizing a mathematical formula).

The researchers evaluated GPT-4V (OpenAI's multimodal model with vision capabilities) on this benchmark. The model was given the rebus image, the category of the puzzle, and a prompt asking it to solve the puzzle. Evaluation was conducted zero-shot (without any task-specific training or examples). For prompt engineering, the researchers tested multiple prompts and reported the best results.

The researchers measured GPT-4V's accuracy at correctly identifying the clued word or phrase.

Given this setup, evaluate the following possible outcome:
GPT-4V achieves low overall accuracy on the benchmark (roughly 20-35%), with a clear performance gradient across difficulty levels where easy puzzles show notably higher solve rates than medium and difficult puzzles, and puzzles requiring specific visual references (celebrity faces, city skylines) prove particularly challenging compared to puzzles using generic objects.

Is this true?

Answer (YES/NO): YES